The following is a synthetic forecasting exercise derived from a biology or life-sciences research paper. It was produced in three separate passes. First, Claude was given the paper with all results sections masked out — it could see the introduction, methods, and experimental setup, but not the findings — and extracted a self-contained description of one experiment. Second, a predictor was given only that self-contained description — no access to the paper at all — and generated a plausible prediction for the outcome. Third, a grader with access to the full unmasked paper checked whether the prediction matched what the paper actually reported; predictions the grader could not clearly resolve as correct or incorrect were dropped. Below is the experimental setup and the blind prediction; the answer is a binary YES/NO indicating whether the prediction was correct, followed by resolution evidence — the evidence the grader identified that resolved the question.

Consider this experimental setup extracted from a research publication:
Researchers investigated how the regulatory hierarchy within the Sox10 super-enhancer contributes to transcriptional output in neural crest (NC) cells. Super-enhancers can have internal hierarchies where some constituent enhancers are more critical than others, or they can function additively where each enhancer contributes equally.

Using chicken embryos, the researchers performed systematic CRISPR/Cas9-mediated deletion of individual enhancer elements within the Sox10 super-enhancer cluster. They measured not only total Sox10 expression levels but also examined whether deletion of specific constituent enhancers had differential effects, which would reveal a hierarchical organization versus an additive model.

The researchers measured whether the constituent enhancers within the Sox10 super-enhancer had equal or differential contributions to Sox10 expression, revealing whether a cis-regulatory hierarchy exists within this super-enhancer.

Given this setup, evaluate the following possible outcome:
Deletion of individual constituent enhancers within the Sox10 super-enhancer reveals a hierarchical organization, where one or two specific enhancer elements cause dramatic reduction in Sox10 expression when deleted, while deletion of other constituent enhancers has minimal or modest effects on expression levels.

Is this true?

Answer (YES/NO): NO